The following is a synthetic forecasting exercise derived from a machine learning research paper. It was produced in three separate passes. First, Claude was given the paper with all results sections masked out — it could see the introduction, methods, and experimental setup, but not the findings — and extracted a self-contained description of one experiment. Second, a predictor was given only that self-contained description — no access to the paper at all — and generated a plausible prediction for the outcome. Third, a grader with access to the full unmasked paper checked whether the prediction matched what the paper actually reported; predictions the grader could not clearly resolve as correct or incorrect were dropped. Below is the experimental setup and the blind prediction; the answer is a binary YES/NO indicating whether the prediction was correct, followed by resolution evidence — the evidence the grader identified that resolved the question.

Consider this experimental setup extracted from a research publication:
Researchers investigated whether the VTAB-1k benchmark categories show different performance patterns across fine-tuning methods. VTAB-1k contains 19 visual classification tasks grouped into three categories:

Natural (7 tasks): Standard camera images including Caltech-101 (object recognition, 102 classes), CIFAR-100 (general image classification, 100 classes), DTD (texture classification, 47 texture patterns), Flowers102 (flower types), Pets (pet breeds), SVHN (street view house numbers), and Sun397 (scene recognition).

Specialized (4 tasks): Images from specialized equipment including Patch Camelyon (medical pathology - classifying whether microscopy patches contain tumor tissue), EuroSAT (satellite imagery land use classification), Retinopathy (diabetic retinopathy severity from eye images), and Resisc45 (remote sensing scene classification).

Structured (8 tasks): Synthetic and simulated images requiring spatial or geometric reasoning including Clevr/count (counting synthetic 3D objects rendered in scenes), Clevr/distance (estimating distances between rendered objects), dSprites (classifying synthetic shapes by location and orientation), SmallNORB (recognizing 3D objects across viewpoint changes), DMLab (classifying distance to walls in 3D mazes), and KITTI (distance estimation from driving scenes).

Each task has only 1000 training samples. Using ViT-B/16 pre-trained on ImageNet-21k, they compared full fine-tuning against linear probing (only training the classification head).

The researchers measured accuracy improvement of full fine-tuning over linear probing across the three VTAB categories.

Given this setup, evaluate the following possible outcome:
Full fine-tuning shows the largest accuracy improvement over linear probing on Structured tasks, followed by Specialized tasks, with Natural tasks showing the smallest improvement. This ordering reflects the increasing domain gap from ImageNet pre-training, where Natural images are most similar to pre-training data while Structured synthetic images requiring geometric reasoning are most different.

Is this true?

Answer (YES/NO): NO